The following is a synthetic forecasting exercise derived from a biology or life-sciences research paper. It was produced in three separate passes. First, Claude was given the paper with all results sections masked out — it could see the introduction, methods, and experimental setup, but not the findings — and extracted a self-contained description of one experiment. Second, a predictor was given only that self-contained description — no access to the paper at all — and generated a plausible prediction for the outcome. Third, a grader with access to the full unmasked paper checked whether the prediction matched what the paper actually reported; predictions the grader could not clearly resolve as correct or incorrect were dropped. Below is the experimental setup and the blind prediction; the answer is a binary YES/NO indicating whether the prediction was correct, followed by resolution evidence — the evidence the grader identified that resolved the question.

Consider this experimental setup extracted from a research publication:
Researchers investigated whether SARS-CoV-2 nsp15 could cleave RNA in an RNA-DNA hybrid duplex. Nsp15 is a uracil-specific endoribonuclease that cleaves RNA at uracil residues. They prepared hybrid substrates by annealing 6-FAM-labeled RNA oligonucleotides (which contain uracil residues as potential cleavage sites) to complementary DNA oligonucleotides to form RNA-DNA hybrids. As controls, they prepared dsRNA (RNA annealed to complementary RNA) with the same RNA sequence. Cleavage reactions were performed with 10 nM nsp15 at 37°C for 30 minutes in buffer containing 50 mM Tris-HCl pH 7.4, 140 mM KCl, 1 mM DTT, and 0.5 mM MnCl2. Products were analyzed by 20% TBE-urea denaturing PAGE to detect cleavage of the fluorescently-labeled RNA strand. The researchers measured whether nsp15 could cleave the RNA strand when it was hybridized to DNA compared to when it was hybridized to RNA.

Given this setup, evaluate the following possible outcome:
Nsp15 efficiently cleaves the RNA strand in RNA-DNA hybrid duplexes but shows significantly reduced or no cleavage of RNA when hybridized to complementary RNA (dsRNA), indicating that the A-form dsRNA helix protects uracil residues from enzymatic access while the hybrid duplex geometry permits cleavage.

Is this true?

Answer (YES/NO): NO